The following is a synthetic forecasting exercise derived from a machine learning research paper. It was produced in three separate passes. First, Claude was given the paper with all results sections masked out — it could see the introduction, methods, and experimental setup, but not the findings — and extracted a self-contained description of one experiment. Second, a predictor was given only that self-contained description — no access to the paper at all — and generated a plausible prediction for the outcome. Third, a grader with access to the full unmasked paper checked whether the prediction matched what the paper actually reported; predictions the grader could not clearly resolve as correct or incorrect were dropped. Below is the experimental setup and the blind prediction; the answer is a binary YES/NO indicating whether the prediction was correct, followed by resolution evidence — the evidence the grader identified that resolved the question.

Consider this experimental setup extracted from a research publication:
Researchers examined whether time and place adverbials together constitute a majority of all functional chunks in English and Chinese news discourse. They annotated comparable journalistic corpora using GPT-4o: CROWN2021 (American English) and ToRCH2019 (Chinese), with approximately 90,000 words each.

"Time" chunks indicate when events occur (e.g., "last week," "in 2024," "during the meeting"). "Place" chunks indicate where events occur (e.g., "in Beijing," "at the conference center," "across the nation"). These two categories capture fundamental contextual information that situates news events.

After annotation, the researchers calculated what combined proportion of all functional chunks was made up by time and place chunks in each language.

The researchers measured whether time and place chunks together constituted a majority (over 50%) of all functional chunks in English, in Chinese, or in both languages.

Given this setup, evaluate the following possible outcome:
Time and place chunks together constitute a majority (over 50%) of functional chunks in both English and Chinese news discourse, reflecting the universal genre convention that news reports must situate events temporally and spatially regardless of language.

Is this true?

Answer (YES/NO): NO